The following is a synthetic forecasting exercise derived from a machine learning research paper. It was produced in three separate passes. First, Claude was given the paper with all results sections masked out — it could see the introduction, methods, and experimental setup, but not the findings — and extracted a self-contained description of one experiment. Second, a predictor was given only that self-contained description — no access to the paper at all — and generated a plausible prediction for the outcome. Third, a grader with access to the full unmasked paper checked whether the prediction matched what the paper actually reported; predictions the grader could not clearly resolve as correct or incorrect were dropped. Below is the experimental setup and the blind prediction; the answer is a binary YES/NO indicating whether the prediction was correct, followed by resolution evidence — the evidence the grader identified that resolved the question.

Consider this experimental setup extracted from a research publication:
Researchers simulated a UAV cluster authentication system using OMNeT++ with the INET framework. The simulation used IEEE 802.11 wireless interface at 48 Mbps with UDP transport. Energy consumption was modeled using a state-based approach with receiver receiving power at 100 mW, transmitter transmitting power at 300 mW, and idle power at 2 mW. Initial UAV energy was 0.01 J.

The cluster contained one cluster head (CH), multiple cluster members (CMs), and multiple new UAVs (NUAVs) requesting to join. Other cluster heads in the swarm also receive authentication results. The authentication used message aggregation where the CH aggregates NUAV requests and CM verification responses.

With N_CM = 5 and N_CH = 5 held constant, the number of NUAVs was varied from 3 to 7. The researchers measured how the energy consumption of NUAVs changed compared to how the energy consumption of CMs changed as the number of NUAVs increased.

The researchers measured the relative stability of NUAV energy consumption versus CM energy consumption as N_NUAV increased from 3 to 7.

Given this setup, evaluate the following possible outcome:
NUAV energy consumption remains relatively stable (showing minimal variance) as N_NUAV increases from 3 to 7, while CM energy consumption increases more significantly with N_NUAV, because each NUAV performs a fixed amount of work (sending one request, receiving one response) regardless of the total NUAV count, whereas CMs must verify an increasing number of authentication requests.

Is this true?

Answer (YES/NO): NO